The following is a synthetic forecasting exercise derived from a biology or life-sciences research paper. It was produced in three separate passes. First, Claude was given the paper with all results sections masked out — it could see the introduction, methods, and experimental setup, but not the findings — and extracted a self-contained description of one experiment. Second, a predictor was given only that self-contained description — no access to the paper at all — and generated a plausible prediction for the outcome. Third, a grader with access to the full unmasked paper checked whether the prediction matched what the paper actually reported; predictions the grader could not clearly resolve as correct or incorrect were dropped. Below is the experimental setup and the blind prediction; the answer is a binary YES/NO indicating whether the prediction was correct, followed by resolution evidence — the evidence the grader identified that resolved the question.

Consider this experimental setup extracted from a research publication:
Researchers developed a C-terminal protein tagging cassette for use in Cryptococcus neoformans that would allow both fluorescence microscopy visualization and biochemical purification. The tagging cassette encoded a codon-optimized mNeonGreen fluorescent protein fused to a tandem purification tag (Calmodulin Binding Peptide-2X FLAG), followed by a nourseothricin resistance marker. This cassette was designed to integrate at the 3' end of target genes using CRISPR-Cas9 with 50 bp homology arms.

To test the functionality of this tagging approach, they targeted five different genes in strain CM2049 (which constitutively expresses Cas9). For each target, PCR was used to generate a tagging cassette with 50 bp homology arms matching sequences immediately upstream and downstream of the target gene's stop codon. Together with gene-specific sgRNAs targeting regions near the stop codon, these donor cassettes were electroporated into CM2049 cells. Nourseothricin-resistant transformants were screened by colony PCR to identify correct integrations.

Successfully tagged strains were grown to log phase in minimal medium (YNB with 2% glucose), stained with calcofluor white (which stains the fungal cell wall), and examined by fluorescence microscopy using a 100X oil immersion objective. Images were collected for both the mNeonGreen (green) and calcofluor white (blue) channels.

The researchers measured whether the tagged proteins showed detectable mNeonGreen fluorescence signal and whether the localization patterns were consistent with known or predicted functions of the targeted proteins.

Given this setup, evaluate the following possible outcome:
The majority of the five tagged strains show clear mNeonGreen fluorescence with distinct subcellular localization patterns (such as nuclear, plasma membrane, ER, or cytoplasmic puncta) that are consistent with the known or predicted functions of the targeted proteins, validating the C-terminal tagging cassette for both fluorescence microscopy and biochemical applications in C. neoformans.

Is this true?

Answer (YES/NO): YES